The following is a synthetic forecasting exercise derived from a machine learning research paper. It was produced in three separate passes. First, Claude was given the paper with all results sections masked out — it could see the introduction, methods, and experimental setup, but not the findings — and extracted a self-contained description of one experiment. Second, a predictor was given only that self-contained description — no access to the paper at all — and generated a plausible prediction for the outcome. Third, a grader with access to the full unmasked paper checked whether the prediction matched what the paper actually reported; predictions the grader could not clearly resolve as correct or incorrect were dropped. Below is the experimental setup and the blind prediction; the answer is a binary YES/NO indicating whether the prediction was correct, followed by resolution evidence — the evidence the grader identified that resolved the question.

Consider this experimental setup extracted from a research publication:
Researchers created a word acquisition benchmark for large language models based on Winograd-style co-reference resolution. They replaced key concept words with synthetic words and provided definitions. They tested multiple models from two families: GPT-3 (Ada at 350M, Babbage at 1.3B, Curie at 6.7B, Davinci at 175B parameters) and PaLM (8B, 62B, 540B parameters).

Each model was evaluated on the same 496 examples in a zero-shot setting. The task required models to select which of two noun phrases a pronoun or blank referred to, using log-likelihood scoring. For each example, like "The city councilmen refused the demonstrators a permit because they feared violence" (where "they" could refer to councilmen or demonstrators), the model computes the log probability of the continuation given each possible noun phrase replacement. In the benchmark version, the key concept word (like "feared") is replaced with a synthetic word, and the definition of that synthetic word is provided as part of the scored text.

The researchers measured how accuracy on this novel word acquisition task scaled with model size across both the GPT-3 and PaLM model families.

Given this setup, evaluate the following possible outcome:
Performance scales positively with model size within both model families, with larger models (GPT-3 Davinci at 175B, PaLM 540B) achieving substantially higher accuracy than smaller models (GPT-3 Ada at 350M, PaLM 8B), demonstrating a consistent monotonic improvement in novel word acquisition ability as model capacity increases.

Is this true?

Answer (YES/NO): YES